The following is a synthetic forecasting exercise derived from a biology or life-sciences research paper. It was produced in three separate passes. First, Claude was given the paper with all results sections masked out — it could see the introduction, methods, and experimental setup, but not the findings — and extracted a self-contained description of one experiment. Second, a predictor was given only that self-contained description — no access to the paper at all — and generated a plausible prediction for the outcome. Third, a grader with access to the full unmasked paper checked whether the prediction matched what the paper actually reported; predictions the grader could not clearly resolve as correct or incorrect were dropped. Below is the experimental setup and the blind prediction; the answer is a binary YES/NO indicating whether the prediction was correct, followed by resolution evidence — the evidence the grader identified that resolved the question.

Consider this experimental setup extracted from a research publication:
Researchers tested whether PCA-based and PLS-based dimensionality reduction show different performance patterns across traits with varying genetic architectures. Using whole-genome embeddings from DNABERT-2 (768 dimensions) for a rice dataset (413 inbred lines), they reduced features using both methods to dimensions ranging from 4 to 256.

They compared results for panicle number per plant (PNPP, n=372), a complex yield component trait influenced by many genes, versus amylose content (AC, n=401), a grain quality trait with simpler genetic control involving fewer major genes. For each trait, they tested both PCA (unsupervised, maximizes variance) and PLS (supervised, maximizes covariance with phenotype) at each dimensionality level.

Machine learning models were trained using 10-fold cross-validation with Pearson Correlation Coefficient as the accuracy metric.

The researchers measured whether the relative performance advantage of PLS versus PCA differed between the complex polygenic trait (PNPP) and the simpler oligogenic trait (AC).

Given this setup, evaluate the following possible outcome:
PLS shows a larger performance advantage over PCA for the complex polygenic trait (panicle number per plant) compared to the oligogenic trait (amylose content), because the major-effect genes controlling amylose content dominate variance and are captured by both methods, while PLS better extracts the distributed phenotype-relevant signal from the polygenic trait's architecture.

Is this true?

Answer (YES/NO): NO